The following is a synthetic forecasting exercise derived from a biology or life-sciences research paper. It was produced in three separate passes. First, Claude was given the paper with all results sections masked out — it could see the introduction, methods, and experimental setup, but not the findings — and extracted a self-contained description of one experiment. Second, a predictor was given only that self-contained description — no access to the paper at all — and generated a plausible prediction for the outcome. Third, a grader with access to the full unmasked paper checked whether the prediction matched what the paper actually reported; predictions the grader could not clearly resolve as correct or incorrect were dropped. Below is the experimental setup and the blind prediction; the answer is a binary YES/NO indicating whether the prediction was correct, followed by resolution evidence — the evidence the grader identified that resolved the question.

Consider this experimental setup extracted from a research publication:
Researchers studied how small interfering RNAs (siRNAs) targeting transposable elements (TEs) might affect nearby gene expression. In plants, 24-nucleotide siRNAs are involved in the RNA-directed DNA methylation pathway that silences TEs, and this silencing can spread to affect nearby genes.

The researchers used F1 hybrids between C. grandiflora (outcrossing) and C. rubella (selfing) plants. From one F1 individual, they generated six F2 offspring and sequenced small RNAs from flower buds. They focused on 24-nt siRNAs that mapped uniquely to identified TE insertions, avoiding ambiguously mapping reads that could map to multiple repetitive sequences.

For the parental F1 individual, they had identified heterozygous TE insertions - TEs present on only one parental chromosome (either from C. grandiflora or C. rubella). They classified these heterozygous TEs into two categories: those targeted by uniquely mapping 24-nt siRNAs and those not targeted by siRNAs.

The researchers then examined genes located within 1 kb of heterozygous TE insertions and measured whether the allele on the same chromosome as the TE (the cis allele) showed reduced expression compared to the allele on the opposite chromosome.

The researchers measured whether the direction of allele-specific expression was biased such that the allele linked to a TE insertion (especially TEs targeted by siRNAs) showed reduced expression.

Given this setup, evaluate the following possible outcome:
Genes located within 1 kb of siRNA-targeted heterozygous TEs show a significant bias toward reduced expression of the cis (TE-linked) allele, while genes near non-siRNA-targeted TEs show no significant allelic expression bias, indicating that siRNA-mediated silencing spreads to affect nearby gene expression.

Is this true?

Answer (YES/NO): YES